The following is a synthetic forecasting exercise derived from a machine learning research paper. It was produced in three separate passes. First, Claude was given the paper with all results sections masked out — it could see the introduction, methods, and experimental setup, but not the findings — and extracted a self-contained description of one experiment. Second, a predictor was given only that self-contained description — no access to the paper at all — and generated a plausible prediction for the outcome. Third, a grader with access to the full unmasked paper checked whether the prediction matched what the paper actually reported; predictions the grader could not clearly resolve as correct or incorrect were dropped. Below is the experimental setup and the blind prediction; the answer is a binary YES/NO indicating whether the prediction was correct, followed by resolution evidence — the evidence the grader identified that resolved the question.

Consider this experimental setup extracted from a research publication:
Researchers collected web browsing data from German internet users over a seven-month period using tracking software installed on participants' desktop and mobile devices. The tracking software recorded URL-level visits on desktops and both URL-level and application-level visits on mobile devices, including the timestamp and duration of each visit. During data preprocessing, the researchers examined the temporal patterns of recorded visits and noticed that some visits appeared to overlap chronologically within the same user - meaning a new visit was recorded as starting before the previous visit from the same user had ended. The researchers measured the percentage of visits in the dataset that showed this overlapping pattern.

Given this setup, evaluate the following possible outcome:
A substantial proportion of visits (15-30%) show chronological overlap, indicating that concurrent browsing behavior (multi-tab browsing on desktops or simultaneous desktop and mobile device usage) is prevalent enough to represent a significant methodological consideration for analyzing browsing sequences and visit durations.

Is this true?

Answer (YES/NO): NO